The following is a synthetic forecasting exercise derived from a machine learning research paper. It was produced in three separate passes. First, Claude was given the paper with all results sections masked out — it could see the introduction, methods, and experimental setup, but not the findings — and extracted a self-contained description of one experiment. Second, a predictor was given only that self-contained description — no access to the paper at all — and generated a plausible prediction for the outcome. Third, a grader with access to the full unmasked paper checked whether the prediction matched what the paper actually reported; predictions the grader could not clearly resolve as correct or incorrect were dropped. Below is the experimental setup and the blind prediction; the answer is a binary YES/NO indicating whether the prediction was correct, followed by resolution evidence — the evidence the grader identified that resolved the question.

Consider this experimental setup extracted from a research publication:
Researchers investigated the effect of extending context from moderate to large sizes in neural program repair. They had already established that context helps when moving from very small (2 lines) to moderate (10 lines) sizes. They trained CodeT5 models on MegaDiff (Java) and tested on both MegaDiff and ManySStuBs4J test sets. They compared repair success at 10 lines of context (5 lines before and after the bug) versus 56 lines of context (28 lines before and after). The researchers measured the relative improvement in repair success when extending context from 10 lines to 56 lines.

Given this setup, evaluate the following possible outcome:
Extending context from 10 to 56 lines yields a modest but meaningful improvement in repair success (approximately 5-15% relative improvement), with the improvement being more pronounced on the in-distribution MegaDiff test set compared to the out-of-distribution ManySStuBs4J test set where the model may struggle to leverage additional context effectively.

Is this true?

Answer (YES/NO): NO